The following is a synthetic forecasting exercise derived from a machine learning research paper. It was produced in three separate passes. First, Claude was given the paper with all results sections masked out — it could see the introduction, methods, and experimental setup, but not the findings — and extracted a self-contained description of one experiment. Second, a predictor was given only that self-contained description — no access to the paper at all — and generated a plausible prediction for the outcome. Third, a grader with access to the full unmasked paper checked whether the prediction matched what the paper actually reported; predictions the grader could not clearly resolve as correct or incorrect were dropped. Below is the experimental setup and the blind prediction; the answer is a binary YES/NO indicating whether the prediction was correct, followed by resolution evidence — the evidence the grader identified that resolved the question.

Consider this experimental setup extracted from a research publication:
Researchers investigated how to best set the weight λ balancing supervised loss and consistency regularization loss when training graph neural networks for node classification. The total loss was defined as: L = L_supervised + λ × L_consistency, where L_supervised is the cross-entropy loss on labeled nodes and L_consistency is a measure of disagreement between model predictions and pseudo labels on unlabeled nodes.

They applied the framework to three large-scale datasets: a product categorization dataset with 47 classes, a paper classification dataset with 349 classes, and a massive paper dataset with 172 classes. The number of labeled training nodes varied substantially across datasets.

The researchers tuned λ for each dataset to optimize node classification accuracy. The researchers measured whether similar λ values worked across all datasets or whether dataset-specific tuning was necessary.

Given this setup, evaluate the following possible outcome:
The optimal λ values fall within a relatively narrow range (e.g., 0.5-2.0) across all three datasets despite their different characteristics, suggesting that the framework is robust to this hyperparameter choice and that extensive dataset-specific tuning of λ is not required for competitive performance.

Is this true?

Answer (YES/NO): NO